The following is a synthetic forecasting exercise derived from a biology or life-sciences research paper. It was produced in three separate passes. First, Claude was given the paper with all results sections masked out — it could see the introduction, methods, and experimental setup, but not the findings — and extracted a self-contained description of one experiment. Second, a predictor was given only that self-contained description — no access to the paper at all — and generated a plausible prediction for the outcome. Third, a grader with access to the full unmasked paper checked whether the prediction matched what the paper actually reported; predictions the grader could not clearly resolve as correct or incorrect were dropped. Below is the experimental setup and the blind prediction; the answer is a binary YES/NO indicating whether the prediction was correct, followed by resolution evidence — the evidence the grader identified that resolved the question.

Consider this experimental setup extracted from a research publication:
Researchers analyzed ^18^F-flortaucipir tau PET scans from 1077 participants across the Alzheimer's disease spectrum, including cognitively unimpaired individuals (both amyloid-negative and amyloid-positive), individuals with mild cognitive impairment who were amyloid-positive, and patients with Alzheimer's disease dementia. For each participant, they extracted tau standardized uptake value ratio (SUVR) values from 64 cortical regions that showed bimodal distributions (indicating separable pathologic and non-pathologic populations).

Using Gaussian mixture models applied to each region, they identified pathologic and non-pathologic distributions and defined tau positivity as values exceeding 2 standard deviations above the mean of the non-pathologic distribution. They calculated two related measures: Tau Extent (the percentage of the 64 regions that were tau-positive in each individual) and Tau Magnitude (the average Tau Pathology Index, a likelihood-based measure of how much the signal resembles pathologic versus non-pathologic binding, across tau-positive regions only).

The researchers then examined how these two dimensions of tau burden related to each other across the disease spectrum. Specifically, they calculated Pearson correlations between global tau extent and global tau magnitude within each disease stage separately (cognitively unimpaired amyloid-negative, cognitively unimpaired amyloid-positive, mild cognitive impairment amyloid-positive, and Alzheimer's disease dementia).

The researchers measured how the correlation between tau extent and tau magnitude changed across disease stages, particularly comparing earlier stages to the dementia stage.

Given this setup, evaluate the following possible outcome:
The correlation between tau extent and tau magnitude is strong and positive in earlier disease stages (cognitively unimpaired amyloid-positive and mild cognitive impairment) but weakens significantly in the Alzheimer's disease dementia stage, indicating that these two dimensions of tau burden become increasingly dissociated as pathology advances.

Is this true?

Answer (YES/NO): NO